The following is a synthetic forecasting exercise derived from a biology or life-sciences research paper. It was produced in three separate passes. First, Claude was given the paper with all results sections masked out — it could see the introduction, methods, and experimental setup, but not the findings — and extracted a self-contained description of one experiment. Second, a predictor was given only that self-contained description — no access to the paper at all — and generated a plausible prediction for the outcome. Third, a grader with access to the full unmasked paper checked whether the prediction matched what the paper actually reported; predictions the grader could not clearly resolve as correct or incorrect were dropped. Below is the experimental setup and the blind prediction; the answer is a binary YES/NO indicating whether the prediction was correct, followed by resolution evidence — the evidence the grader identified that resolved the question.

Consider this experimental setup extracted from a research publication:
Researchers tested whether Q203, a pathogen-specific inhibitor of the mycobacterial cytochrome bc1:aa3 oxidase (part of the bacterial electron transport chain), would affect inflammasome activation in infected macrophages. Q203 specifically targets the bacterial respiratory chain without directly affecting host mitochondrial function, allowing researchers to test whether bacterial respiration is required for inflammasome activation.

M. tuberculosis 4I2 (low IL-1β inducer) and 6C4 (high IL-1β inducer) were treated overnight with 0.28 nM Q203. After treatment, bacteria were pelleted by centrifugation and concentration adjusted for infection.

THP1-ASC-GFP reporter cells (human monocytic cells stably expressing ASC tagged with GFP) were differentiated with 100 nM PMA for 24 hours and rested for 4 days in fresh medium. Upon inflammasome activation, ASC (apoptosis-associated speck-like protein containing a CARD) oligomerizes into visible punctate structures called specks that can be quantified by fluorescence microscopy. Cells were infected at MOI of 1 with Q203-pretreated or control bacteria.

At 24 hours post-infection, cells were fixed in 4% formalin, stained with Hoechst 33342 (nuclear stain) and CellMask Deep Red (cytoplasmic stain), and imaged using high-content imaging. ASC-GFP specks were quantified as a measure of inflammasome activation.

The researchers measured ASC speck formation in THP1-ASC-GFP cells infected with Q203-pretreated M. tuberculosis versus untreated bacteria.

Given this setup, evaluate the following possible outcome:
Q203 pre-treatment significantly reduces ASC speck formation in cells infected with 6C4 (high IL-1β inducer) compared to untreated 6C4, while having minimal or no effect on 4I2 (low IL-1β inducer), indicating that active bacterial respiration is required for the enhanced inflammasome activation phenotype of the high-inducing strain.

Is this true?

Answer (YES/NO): NO